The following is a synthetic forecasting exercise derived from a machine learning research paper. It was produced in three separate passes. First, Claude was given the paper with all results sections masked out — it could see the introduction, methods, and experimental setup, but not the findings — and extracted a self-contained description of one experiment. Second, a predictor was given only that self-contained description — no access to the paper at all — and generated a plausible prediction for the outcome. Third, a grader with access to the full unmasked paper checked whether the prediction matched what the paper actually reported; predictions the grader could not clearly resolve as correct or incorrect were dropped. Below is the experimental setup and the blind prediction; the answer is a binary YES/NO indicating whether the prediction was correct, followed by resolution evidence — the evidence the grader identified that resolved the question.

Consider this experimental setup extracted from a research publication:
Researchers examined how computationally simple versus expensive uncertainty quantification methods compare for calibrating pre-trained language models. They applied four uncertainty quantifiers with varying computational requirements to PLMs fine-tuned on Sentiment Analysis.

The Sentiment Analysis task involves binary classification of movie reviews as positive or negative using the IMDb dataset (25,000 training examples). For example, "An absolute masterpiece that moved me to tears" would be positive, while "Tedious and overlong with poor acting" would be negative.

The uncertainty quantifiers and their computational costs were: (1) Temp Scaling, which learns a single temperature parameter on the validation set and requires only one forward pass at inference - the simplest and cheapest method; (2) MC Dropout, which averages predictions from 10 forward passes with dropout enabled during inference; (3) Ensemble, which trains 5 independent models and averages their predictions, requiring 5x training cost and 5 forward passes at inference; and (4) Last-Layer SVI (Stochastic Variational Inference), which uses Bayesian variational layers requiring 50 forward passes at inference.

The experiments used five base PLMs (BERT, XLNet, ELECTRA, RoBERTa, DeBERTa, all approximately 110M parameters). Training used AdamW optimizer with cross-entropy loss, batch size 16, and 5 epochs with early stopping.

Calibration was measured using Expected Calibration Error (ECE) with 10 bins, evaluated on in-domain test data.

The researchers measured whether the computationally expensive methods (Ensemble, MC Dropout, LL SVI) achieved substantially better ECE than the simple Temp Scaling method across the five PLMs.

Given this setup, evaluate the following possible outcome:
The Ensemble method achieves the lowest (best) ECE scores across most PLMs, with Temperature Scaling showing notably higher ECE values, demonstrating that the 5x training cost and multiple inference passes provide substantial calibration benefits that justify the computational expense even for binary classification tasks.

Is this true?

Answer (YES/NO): NO